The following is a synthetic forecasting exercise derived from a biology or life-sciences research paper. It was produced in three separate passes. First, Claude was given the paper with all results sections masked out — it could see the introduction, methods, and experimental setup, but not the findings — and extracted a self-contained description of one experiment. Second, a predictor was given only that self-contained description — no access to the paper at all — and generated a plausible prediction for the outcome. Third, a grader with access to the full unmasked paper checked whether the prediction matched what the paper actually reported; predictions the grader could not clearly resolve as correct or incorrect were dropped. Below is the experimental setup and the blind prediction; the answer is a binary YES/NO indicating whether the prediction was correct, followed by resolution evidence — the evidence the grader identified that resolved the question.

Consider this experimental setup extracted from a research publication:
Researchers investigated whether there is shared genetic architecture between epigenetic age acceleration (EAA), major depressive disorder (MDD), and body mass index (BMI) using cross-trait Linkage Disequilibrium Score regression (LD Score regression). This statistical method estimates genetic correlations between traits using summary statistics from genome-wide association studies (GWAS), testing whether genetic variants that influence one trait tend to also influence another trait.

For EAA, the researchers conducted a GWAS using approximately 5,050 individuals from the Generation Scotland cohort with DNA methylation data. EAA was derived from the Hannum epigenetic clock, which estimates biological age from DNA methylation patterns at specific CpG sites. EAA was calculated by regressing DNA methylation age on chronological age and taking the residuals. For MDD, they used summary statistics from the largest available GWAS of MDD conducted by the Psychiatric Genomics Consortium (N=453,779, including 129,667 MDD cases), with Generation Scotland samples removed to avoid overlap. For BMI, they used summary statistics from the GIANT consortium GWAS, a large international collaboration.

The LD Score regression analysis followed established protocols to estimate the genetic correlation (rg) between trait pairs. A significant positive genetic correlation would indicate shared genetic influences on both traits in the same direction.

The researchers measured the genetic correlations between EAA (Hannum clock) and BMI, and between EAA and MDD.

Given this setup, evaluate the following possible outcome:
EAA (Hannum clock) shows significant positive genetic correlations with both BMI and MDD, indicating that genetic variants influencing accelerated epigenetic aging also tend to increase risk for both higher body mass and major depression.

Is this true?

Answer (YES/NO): NO